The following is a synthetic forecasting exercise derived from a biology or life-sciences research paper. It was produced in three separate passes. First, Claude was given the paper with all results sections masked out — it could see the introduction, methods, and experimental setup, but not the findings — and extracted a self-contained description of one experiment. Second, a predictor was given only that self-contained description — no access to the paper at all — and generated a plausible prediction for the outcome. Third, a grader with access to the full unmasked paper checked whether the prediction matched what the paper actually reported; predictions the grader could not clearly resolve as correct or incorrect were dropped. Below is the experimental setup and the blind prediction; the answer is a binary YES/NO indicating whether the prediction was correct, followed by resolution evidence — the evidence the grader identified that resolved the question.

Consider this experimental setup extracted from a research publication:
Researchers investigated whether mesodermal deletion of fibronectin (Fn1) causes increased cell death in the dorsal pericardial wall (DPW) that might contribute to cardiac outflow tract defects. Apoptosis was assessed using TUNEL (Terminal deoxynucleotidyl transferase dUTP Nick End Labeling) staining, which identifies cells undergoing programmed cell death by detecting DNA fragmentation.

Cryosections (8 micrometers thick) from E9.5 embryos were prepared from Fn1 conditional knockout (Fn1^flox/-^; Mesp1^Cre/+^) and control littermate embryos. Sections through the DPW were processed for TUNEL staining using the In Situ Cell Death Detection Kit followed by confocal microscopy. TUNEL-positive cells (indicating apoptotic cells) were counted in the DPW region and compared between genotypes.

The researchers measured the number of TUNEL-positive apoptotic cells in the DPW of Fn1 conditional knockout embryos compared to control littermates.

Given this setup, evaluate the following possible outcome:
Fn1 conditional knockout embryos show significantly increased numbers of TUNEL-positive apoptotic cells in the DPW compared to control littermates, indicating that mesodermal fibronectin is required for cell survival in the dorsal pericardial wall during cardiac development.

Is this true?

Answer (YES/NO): NO